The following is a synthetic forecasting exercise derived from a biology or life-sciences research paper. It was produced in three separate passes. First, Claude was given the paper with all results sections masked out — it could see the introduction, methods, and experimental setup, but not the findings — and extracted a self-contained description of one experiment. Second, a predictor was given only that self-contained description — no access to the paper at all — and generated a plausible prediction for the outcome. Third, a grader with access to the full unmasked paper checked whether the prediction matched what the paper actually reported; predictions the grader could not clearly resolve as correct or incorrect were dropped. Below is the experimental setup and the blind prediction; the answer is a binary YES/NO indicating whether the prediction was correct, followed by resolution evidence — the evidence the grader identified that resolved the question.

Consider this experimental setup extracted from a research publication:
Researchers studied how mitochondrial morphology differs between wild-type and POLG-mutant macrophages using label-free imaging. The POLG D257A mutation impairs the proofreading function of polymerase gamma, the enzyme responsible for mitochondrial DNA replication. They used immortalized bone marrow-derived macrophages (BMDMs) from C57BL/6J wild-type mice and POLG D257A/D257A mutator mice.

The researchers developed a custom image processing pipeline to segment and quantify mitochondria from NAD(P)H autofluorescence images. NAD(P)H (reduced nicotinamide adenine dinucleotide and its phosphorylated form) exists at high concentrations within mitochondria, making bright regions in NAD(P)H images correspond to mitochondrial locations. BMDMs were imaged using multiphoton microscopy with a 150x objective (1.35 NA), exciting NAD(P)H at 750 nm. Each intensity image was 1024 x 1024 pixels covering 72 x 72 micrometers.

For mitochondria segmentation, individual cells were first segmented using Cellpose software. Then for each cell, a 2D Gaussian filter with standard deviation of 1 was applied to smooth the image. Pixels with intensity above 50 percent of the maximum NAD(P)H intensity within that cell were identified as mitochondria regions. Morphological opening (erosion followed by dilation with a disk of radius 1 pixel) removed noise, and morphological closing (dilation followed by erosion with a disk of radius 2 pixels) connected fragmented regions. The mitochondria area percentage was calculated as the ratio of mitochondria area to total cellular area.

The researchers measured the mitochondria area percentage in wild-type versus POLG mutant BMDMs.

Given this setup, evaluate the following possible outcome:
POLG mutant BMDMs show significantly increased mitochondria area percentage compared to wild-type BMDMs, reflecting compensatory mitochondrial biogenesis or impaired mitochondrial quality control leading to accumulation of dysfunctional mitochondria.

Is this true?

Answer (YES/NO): NO